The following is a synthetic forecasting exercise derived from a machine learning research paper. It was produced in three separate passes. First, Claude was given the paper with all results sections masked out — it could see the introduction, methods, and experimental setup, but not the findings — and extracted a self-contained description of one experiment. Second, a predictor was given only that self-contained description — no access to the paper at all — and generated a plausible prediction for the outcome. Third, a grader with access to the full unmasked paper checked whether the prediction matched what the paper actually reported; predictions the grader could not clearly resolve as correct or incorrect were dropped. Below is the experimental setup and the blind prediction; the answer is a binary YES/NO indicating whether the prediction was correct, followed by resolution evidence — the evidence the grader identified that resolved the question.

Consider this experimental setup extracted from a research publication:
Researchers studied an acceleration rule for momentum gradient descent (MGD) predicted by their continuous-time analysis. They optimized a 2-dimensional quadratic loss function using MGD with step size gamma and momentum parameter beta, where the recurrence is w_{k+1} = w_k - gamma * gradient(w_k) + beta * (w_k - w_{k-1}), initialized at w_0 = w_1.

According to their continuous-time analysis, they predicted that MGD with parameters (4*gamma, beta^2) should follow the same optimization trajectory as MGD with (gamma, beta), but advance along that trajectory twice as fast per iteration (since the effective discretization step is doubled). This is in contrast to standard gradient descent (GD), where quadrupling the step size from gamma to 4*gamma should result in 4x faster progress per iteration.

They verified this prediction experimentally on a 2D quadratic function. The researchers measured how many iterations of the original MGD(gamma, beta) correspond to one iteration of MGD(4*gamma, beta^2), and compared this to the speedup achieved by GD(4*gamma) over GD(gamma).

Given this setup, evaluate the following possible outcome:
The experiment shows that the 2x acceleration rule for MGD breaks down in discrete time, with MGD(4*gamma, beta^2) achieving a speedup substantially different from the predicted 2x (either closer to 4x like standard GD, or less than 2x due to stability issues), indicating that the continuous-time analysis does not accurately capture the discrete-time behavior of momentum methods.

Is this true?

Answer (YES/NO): NO